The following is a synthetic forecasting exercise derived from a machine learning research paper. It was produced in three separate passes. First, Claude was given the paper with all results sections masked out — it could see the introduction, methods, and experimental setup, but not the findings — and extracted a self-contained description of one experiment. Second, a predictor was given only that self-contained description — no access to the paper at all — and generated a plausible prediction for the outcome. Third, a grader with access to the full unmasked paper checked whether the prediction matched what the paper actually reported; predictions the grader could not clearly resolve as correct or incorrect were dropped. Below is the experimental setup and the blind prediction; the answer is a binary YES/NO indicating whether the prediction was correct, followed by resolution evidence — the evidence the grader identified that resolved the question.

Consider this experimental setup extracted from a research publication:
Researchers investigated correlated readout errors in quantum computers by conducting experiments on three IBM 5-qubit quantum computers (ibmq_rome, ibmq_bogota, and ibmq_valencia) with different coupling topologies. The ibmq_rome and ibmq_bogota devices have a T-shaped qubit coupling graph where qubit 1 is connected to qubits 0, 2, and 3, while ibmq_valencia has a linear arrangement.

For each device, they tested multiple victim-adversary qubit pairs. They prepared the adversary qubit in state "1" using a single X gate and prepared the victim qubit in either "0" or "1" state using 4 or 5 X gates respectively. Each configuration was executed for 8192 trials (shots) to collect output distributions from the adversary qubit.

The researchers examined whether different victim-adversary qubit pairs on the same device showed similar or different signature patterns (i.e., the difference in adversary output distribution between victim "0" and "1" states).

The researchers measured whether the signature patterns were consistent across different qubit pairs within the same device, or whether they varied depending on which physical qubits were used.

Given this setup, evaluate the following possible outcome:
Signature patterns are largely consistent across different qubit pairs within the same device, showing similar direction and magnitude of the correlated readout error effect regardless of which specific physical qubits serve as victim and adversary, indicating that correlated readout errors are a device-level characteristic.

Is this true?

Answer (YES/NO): NO